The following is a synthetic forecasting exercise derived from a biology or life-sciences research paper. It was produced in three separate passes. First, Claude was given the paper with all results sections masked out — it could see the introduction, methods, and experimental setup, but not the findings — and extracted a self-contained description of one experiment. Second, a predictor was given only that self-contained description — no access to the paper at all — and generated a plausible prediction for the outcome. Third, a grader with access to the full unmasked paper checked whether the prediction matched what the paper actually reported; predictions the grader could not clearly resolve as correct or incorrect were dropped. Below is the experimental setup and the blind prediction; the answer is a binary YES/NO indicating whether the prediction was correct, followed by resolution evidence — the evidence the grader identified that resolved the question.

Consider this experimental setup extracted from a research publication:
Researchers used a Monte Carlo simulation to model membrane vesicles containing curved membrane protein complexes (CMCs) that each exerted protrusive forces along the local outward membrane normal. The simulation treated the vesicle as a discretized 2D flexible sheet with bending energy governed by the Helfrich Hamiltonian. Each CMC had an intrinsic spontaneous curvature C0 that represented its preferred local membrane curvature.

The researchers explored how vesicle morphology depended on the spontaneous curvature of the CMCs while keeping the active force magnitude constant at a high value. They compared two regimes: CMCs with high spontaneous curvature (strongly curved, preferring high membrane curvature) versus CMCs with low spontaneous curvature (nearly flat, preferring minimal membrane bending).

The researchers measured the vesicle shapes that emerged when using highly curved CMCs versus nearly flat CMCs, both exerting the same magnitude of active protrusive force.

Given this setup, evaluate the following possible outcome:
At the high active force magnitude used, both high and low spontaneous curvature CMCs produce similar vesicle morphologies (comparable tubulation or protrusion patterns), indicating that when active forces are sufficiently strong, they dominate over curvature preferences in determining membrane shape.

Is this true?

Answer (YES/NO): NO